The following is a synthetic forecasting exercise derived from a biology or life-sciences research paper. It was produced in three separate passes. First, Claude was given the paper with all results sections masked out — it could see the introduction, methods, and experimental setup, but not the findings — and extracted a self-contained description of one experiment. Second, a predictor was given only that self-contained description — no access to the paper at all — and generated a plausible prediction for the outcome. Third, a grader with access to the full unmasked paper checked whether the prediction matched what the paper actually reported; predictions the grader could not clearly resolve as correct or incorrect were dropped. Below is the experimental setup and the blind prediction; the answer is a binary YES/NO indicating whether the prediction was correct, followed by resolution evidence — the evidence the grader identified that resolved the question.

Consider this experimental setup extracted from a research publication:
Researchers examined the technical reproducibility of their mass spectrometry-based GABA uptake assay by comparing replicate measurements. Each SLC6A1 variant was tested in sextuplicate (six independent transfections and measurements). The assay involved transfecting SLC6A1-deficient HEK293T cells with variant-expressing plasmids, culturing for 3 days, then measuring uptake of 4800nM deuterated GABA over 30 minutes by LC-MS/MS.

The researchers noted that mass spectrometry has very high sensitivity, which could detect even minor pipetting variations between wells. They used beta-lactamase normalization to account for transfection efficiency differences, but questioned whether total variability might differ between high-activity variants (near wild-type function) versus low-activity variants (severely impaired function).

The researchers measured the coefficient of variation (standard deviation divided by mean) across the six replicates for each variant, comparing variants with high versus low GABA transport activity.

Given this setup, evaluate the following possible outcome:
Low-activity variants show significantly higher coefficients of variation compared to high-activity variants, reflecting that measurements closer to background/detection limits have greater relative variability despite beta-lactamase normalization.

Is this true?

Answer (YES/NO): NO